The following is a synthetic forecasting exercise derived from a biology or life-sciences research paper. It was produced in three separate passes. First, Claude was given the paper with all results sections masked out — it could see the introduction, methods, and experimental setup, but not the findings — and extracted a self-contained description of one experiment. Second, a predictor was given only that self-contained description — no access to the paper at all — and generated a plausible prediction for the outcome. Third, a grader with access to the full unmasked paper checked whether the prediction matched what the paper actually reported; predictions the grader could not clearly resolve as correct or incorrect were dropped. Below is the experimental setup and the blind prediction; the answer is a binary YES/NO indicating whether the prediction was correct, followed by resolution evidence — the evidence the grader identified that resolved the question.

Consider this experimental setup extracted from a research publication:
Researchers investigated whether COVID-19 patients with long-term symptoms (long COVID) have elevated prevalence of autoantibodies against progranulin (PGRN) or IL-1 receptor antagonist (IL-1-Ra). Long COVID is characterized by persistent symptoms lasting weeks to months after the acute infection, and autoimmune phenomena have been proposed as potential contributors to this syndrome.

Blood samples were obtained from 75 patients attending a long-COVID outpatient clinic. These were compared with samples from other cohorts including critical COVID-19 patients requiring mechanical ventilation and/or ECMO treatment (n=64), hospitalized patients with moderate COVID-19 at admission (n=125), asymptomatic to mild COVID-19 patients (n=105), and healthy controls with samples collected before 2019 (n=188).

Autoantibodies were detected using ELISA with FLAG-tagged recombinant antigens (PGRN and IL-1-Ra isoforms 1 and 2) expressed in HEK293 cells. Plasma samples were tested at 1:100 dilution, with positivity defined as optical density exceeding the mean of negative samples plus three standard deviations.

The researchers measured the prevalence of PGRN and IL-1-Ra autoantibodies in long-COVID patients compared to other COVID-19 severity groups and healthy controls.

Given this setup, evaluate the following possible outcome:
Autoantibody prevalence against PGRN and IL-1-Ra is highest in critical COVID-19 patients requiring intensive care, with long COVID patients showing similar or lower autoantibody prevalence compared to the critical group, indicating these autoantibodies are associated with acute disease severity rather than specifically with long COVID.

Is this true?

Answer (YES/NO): YES